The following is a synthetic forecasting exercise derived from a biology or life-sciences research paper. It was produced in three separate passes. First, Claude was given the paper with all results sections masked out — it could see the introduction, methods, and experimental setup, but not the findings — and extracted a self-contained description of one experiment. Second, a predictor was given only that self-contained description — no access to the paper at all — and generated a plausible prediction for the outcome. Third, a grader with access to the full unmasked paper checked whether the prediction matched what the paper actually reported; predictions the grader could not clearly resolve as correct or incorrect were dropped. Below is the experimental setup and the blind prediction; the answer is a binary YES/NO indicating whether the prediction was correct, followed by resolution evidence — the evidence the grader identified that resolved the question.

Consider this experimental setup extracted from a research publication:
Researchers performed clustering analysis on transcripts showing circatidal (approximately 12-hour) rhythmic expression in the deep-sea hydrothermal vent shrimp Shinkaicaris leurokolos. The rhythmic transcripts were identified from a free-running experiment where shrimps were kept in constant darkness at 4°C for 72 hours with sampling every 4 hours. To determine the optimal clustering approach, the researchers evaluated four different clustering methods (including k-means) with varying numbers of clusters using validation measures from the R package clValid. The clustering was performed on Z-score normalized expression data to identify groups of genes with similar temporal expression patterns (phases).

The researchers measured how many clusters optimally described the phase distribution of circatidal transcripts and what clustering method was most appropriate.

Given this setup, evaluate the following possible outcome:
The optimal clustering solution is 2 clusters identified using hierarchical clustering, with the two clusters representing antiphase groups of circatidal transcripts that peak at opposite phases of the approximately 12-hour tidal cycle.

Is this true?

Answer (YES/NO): NO